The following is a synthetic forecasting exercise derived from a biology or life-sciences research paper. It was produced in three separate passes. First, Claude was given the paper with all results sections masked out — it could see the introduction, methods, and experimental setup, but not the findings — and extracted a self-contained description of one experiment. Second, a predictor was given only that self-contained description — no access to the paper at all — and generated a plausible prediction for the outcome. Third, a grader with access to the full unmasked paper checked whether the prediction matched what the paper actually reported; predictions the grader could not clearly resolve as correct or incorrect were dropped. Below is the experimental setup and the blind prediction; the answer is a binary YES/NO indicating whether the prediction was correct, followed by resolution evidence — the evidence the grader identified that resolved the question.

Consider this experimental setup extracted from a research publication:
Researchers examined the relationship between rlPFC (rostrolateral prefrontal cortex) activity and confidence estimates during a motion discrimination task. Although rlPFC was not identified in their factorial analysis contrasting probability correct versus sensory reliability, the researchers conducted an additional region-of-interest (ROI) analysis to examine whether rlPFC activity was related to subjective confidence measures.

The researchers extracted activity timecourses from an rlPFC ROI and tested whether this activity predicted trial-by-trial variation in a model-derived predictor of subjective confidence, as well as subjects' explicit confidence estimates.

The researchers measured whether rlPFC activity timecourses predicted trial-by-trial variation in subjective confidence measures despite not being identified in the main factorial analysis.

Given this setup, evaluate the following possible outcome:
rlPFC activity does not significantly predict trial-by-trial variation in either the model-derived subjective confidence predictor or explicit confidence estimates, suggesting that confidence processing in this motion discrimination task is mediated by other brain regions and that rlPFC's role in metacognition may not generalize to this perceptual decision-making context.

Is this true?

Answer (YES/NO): NO